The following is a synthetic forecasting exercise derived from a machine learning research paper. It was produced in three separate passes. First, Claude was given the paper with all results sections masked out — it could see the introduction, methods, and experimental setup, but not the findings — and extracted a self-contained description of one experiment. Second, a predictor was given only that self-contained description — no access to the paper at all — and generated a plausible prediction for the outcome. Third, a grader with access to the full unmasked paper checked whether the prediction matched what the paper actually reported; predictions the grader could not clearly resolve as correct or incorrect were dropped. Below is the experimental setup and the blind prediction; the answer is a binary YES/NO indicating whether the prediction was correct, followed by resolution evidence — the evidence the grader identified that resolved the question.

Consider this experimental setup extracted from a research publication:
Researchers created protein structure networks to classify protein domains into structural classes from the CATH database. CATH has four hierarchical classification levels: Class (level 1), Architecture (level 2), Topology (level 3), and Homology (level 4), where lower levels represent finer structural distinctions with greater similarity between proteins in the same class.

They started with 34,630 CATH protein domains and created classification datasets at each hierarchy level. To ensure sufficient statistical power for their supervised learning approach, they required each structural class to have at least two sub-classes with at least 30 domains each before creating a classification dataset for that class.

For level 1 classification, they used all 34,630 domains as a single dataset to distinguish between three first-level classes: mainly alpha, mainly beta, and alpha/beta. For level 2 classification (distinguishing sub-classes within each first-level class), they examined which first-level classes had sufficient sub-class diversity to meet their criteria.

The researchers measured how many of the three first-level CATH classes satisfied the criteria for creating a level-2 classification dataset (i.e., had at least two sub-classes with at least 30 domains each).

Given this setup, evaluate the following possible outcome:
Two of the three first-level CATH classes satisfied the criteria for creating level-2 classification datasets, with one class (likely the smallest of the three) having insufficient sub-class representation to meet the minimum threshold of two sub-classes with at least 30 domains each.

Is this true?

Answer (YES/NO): NO